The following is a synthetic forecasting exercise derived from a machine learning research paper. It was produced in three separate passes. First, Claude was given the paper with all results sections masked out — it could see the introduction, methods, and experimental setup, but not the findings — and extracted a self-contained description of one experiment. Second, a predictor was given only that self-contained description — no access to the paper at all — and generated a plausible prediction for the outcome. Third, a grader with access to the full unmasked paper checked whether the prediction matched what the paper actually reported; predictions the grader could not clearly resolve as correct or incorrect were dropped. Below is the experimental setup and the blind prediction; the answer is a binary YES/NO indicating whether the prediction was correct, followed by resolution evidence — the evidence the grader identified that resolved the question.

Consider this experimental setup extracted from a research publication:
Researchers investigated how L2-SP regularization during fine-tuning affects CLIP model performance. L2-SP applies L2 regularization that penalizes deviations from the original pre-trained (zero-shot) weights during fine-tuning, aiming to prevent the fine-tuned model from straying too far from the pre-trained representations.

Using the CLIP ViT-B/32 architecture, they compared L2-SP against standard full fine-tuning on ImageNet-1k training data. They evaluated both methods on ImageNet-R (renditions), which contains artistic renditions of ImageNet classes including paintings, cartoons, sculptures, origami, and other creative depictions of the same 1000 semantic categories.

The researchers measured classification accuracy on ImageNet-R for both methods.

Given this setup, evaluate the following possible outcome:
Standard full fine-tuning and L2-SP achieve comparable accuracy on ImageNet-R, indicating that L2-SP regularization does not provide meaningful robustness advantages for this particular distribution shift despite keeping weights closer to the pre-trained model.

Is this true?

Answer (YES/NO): NO